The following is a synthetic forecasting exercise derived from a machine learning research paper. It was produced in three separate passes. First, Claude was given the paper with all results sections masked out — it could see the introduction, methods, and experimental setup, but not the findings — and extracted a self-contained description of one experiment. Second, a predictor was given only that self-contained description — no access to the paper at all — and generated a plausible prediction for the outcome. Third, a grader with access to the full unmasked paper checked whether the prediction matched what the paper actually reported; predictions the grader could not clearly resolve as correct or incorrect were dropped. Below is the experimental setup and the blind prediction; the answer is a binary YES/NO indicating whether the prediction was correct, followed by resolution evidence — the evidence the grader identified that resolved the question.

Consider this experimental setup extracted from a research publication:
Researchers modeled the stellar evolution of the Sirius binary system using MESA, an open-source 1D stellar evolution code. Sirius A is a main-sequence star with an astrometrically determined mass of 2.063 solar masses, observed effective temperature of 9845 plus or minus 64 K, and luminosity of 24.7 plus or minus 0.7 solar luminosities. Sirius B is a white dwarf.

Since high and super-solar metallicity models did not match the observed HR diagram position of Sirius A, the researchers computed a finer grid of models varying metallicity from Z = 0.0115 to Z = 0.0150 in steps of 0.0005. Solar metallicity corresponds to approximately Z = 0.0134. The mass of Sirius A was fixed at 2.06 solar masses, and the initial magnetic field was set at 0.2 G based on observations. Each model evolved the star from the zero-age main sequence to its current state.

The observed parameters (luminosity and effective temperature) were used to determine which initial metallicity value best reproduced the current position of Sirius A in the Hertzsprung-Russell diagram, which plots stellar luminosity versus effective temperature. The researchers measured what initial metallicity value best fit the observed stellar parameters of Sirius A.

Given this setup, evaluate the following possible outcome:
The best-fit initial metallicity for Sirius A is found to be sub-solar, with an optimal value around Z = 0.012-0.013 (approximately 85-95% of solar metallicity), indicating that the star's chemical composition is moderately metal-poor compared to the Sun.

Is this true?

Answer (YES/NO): YES